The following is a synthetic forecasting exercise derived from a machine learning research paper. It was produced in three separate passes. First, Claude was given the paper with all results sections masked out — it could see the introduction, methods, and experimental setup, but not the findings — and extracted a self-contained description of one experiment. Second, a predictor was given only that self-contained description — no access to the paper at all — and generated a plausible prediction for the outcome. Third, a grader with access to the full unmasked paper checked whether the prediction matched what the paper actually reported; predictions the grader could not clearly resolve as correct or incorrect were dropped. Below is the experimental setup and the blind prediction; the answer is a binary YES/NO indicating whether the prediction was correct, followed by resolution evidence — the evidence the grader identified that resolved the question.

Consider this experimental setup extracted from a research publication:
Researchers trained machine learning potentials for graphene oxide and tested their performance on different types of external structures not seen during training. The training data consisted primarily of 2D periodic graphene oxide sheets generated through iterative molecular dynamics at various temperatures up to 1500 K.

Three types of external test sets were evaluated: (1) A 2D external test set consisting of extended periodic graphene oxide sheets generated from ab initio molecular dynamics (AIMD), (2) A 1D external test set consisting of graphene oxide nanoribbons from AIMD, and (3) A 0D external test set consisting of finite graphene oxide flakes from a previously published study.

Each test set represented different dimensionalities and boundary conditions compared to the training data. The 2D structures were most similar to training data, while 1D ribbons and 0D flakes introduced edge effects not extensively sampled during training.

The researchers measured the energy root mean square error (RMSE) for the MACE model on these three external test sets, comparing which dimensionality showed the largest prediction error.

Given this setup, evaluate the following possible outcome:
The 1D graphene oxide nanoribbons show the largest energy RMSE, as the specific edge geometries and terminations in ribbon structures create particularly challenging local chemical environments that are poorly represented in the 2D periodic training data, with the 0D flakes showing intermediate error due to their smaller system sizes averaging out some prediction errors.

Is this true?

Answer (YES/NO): NO